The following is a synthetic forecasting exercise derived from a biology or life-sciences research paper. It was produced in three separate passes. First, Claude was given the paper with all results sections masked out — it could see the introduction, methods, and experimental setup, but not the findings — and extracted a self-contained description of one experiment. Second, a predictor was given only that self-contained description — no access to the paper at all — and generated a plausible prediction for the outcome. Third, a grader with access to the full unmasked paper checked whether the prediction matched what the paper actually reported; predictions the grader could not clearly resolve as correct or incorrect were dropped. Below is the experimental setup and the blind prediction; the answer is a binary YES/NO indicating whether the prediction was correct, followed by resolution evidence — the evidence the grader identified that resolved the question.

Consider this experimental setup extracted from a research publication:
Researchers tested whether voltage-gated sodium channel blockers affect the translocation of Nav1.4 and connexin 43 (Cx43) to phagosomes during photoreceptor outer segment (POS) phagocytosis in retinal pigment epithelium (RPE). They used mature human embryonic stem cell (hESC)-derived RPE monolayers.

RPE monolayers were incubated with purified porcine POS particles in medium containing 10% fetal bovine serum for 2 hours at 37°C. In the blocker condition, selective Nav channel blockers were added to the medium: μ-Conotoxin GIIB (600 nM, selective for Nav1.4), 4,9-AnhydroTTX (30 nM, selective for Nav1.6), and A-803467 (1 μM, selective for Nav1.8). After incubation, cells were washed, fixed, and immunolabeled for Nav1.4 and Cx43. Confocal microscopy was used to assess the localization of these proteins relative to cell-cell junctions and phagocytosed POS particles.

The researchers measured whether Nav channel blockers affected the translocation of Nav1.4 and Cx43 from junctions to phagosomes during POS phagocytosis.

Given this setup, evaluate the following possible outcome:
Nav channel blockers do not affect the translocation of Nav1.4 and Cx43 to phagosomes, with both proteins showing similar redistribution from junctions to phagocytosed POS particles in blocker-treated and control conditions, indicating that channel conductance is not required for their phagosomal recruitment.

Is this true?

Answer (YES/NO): NO